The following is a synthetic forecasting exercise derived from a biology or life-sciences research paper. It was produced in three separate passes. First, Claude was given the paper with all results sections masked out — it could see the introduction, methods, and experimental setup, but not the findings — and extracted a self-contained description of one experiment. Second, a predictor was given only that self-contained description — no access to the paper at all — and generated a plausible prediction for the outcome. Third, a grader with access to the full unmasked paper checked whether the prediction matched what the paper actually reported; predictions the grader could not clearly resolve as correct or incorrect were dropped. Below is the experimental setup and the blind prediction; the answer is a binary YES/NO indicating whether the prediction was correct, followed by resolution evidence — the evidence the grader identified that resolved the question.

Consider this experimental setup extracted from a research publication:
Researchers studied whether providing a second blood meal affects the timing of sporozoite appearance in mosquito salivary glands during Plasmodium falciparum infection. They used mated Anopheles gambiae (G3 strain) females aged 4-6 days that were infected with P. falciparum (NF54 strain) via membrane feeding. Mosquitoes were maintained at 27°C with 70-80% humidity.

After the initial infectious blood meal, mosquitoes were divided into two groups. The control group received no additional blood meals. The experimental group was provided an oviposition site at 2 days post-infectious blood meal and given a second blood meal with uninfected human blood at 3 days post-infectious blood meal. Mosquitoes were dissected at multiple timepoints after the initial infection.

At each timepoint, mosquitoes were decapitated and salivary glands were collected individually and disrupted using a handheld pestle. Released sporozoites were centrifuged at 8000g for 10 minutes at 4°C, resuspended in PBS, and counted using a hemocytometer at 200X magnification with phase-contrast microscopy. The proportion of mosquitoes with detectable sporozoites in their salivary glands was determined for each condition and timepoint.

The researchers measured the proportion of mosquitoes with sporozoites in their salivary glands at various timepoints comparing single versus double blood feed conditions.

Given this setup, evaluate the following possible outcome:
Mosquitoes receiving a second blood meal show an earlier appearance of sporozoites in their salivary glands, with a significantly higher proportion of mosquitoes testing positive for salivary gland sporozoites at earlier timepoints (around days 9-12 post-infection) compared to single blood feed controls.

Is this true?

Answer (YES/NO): NO